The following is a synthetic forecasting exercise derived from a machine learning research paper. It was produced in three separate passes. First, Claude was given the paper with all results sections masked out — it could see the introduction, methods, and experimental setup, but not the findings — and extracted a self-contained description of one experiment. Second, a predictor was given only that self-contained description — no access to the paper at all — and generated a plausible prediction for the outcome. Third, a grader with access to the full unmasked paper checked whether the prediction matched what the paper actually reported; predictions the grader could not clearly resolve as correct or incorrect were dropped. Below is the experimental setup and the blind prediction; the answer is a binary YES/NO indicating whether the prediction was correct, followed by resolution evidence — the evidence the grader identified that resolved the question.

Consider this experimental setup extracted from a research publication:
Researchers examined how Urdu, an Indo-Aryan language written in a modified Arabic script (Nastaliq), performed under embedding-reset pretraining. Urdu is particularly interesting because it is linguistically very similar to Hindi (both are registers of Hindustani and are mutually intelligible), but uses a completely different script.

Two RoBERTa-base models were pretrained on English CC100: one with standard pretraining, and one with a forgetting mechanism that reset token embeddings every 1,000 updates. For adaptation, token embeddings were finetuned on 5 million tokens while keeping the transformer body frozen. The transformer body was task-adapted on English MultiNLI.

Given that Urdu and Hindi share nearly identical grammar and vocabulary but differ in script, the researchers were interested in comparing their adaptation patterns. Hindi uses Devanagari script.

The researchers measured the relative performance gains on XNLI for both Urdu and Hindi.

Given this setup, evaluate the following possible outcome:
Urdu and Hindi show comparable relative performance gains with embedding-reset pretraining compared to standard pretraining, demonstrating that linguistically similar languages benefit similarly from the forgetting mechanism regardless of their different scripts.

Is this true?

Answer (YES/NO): NO